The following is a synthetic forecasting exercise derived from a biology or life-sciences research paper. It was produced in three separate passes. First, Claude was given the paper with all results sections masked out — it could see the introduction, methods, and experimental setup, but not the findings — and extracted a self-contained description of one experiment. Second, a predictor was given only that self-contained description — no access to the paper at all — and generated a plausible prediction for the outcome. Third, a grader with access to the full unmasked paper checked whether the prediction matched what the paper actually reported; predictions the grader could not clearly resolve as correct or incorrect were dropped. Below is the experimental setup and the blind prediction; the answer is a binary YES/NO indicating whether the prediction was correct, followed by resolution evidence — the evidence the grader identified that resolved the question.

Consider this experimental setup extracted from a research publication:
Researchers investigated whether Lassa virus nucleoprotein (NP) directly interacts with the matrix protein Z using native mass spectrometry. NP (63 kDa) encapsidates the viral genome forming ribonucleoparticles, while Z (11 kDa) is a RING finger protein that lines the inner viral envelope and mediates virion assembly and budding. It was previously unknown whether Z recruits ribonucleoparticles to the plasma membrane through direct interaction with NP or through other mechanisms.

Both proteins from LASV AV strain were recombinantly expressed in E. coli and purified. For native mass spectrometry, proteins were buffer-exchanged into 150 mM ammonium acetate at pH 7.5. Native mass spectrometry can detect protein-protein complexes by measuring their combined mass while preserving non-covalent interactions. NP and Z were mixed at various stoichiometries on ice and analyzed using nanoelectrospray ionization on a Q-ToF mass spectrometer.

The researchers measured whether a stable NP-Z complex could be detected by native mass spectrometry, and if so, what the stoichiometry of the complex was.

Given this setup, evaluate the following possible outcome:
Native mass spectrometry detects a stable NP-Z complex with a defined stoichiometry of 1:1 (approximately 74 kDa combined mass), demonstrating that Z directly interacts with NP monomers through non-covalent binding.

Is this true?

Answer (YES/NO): YES